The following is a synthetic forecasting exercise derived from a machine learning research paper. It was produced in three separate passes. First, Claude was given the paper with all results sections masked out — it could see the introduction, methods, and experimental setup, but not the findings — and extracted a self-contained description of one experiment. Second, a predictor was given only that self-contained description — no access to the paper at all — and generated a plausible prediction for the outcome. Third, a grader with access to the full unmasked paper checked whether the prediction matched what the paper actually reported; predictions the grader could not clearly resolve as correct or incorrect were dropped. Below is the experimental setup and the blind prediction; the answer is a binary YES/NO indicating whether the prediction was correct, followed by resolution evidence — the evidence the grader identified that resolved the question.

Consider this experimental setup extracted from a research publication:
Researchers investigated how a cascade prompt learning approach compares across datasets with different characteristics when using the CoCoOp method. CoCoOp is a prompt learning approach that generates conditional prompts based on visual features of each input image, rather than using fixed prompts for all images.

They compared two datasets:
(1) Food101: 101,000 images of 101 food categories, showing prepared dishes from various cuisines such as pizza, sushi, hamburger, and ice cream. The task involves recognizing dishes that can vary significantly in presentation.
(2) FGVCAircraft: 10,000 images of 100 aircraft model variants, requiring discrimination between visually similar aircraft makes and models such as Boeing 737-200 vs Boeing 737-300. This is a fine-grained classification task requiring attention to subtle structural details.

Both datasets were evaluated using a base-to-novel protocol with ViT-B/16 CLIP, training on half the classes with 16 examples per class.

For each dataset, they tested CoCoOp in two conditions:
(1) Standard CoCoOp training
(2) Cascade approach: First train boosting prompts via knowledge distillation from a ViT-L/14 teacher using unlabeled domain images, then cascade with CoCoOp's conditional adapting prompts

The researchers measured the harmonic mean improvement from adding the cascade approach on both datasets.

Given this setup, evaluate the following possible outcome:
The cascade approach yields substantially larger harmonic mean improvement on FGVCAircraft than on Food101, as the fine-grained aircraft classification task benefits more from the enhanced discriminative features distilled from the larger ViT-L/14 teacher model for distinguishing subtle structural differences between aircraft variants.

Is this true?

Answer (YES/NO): YES